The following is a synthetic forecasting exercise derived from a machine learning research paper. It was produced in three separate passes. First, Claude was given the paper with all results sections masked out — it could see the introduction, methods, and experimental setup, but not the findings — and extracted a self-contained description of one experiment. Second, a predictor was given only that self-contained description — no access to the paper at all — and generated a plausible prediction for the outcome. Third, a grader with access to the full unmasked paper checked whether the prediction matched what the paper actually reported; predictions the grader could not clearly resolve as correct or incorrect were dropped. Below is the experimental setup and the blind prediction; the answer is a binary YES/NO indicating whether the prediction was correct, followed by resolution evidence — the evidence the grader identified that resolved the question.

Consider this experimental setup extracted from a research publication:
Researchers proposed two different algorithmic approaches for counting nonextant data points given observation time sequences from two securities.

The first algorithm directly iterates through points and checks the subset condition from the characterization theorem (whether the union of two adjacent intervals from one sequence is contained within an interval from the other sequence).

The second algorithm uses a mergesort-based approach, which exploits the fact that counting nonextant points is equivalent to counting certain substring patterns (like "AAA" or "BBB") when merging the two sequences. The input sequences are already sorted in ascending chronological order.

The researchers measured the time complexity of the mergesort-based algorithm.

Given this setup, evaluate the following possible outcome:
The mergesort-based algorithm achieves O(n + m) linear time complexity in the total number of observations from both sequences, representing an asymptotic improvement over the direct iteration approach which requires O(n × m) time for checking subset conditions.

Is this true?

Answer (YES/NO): NO